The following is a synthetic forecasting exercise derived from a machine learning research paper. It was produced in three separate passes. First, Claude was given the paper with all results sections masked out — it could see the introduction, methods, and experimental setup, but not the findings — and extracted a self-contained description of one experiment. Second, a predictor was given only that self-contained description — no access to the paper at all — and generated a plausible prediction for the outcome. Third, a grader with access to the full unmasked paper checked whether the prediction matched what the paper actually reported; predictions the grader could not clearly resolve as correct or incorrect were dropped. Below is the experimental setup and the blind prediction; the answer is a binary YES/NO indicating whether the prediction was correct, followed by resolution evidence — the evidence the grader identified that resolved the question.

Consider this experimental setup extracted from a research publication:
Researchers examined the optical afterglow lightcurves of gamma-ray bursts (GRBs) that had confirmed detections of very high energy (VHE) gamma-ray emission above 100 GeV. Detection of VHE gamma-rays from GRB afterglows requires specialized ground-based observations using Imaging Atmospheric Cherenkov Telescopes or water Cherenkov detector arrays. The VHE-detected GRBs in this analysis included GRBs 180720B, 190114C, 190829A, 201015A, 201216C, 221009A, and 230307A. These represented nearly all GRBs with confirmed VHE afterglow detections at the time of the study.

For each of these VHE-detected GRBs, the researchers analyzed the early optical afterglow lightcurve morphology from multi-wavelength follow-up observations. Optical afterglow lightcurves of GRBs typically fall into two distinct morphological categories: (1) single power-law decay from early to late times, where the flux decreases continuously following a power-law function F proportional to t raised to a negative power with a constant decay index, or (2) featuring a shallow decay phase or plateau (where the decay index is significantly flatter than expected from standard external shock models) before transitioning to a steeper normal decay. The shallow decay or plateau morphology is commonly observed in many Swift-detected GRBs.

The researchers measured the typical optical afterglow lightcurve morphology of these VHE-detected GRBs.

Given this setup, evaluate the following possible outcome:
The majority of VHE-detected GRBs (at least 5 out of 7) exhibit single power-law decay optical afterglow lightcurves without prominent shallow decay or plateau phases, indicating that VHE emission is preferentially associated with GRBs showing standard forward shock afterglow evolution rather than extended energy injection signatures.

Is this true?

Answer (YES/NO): YES